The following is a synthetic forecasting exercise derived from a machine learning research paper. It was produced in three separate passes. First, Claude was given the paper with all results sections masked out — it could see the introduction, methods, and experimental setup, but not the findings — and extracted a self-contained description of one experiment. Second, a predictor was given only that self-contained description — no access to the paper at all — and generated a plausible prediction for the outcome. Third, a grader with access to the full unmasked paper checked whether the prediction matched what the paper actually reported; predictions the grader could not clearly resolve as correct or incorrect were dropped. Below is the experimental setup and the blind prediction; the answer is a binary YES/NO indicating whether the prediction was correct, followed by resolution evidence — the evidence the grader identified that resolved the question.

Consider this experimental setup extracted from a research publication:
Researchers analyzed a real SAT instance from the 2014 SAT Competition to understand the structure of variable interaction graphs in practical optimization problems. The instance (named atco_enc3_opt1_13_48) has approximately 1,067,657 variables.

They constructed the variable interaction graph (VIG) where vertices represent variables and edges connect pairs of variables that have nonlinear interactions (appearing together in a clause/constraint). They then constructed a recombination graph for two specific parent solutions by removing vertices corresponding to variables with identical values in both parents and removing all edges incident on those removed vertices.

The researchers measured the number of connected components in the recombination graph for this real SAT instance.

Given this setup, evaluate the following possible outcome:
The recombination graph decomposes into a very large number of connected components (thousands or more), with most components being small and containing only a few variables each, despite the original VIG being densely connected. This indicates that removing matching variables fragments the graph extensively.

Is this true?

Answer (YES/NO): NO